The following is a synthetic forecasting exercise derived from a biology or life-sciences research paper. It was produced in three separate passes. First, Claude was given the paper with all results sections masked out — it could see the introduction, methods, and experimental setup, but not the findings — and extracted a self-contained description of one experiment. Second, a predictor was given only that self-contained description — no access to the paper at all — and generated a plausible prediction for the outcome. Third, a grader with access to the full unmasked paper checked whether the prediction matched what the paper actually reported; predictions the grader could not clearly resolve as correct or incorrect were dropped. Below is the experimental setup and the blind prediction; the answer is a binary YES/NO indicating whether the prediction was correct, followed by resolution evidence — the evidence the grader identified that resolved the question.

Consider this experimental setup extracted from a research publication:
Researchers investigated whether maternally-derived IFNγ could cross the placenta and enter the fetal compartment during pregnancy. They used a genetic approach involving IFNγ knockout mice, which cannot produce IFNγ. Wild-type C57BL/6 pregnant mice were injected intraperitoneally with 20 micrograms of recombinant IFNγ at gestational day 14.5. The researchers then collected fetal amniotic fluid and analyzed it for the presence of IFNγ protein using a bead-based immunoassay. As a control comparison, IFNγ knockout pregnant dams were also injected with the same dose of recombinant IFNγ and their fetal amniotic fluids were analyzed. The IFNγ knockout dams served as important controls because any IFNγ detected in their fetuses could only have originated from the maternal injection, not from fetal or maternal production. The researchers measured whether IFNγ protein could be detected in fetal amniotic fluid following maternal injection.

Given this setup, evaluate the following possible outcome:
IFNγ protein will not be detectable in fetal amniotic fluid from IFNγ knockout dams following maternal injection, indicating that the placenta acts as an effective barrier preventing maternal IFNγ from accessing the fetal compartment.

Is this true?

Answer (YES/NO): NO